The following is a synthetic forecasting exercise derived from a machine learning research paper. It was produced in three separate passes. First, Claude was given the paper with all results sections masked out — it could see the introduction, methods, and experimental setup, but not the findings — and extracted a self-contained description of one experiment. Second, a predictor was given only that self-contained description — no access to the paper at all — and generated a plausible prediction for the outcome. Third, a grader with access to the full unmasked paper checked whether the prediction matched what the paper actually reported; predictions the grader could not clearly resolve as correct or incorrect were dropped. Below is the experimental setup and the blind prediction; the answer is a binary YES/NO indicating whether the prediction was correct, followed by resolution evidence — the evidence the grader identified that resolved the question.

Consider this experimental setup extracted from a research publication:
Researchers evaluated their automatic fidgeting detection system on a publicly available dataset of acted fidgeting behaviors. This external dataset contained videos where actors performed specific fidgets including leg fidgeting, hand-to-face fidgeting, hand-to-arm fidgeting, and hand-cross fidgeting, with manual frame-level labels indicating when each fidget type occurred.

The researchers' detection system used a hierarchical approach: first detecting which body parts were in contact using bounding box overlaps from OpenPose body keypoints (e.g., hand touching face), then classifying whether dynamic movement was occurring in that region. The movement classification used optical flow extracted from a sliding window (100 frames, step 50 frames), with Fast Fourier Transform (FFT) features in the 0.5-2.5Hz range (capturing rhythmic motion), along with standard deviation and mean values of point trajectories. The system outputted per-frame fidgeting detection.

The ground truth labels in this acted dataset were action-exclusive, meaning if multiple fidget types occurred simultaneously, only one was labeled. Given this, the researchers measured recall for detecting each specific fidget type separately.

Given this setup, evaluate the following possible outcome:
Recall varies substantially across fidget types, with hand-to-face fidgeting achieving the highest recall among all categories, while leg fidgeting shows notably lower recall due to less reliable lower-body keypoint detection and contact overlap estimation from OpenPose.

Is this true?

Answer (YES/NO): NO